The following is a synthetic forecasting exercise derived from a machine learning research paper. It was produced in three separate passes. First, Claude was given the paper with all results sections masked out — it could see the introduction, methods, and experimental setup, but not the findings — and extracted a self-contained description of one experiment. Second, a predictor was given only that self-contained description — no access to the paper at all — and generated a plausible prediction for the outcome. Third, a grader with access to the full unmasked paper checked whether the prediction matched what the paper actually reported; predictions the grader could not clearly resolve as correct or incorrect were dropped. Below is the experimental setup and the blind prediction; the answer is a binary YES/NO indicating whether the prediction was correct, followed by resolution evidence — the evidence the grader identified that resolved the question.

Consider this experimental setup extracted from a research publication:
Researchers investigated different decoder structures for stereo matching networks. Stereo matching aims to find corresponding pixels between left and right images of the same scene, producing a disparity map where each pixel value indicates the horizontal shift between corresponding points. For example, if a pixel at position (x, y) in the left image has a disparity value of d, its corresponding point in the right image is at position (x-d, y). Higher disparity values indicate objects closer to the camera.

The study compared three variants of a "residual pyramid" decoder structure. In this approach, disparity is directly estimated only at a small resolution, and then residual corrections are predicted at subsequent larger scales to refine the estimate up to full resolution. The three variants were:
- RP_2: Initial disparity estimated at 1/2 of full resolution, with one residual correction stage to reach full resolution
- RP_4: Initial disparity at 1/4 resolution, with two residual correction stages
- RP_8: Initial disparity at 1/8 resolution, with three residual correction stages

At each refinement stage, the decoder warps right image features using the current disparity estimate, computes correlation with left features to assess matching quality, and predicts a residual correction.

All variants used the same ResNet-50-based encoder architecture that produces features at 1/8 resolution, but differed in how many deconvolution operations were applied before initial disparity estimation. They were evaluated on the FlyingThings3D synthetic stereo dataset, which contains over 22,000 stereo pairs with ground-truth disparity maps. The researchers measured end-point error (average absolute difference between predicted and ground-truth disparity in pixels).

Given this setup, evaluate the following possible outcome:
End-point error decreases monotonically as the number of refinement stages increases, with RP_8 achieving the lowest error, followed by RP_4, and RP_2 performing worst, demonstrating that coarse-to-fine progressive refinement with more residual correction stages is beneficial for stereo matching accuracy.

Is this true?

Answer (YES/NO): NO